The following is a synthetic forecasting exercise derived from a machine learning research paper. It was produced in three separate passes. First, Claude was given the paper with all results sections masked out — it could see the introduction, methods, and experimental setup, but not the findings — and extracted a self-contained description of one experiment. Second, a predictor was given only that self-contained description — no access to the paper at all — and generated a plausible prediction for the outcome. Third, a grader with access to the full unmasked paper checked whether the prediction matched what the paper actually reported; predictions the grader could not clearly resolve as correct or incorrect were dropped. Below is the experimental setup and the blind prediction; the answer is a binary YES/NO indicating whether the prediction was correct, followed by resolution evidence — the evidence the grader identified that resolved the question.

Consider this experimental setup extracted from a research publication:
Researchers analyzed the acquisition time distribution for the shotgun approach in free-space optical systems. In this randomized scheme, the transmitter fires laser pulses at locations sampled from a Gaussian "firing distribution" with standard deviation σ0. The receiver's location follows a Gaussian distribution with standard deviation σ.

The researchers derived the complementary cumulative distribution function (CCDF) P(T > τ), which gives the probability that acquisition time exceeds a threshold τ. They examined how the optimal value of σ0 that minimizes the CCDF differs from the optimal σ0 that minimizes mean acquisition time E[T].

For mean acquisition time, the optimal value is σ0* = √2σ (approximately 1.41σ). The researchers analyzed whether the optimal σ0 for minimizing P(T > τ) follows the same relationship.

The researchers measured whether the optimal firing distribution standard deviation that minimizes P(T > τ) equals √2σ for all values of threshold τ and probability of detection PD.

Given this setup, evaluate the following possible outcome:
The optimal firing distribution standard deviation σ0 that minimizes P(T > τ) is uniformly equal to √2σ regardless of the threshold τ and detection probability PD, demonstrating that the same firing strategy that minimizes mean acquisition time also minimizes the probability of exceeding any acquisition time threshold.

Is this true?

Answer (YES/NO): NO